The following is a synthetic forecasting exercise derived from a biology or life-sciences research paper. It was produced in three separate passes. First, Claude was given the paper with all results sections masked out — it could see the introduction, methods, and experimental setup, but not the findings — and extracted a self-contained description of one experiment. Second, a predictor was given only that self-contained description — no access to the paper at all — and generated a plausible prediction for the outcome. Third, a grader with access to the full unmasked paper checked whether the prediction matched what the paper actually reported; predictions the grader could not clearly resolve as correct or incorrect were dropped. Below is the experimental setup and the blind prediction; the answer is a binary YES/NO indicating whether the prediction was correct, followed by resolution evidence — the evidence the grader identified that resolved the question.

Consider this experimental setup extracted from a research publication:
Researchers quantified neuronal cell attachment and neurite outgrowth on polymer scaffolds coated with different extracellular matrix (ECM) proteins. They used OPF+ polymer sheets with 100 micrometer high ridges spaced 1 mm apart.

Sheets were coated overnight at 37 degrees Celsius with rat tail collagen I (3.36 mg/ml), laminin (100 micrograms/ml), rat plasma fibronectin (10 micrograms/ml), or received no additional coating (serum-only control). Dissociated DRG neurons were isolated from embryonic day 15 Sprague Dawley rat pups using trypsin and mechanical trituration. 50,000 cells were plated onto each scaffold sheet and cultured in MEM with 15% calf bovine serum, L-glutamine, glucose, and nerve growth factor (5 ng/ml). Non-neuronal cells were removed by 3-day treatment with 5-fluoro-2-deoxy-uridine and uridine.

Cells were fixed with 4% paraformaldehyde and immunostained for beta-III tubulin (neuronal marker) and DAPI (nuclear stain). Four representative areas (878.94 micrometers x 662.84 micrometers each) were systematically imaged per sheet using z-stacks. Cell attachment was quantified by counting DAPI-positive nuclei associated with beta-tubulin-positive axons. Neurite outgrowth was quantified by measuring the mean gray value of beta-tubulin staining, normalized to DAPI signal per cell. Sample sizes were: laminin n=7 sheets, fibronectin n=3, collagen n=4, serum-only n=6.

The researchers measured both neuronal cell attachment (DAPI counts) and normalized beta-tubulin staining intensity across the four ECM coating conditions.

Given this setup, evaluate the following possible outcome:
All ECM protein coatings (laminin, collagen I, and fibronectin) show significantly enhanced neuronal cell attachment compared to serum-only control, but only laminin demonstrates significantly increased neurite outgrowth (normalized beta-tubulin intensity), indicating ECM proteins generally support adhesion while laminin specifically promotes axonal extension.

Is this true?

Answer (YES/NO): NO